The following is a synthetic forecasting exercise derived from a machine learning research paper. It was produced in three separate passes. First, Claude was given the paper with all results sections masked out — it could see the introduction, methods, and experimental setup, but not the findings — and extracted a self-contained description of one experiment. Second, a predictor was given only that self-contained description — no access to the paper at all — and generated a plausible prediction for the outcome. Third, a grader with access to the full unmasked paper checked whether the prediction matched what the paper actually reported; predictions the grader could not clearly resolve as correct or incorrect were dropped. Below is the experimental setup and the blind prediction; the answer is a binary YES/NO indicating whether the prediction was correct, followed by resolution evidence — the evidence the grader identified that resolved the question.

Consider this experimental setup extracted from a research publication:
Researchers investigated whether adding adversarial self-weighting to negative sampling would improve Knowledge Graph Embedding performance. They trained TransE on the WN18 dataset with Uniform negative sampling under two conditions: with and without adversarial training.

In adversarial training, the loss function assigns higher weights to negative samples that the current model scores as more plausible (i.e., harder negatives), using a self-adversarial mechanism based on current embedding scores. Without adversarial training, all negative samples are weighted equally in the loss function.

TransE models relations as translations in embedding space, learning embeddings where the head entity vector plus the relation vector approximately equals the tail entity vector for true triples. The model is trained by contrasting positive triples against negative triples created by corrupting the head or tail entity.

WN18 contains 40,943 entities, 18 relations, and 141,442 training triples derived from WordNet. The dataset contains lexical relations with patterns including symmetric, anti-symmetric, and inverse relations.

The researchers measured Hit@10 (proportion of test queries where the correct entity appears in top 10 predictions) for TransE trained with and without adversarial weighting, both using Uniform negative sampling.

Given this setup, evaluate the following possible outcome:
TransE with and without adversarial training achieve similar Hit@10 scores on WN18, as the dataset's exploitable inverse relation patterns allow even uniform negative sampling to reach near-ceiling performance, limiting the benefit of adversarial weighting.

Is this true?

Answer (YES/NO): NO